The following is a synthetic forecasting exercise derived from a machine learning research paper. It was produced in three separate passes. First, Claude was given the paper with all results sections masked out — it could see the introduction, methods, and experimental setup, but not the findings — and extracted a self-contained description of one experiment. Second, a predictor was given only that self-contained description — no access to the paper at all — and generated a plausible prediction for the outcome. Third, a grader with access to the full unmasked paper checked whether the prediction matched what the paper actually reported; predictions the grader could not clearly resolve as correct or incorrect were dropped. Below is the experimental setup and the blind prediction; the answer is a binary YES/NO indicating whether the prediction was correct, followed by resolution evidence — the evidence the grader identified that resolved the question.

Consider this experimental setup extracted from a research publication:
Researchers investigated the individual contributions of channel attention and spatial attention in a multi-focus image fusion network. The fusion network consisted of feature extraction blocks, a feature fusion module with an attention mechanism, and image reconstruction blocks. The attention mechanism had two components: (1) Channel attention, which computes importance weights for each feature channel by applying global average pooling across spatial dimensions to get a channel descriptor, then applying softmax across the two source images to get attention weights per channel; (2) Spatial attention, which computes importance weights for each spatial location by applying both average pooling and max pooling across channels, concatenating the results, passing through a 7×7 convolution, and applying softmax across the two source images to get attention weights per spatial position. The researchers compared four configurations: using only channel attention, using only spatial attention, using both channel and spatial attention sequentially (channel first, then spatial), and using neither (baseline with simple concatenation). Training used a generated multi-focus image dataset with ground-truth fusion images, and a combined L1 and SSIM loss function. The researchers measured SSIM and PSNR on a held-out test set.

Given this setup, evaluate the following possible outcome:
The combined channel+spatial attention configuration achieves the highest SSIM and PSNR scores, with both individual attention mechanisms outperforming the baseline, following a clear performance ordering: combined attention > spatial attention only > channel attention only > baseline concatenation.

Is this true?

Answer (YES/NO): NO